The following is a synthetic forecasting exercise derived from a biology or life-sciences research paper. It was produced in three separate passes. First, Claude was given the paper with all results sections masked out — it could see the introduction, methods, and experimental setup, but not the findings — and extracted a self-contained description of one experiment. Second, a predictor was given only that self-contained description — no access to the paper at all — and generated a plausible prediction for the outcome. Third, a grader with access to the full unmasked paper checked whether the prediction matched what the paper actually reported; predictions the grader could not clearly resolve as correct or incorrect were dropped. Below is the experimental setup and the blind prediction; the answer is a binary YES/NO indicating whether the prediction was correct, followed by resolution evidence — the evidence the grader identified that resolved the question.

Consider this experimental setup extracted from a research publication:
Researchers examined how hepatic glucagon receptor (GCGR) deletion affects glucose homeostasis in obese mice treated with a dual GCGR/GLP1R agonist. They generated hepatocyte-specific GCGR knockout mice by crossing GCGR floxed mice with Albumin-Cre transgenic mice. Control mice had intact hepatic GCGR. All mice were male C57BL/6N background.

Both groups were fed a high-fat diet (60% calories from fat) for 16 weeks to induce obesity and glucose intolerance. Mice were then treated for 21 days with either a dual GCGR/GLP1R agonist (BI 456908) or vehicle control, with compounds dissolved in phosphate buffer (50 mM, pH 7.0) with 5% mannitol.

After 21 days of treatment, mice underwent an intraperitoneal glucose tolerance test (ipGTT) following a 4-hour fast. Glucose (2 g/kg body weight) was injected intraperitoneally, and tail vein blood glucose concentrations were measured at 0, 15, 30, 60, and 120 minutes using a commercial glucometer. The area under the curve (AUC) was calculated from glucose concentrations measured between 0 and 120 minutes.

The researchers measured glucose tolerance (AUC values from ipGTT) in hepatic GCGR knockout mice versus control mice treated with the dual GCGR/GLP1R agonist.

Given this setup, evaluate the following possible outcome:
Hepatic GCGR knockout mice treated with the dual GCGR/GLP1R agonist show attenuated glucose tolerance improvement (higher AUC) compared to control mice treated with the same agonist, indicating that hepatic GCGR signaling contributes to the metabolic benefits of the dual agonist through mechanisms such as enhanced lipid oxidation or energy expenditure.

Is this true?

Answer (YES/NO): NO